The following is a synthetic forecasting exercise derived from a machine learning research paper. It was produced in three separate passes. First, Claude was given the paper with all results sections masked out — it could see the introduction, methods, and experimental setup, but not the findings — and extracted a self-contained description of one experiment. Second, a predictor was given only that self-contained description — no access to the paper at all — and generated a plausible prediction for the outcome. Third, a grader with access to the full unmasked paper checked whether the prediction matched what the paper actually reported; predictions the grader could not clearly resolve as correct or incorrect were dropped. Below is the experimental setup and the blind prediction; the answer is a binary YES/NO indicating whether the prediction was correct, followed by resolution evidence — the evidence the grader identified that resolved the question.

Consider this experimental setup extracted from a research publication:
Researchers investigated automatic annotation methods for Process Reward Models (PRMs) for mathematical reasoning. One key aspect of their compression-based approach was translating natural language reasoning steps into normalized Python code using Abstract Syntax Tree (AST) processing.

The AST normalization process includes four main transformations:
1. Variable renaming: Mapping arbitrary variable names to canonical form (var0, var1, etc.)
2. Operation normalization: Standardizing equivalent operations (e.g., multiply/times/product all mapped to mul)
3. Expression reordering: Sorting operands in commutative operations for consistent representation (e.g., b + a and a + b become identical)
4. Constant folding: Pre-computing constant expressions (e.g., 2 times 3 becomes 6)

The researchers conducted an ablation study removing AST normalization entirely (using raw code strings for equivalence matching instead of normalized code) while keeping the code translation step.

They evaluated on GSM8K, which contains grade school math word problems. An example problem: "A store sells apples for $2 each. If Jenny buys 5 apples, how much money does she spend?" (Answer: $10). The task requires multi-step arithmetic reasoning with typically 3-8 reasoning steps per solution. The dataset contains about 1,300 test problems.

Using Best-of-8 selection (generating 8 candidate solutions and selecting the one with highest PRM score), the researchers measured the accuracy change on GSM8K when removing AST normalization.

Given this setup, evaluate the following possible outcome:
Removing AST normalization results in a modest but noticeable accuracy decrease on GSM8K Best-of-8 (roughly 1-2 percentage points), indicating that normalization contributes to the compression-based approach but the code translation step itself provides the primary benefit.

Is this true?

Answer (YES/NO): NO